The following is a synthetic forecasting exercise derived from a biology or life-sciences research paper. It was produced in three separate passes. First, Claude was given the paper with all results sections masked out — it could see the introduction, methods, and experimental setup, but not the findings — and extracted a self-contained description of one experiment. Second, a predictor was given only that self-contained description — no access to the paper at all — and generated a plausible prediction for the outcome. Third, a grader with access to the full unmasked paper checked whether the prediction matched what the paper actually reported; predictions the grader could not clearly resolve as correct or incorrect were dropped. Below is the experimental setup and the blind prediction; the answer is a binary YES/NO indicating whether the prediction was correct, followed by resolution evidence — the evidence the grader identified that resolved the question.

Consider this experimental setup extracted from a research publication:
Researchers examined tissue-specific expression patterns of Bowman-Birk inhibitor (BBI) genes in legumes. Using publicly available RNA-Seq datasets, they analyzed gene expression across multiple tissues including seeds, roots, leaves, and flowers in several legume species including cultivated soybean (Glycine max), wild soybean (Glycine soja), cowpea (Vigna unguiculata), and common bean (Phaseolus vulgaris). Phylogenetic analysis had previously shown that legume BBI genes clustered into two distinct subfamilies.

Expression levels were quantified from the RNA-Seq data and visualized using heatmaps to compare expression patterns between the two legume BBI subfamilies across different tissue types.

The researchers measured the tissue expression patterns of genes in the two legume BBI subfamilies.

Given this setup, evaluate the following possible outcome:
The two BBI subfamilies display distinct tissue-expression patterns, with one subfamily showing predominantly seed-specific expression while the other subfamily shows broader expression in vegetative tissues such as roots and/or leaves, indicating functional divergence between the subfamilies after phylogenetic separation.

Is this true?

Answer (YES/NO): NO